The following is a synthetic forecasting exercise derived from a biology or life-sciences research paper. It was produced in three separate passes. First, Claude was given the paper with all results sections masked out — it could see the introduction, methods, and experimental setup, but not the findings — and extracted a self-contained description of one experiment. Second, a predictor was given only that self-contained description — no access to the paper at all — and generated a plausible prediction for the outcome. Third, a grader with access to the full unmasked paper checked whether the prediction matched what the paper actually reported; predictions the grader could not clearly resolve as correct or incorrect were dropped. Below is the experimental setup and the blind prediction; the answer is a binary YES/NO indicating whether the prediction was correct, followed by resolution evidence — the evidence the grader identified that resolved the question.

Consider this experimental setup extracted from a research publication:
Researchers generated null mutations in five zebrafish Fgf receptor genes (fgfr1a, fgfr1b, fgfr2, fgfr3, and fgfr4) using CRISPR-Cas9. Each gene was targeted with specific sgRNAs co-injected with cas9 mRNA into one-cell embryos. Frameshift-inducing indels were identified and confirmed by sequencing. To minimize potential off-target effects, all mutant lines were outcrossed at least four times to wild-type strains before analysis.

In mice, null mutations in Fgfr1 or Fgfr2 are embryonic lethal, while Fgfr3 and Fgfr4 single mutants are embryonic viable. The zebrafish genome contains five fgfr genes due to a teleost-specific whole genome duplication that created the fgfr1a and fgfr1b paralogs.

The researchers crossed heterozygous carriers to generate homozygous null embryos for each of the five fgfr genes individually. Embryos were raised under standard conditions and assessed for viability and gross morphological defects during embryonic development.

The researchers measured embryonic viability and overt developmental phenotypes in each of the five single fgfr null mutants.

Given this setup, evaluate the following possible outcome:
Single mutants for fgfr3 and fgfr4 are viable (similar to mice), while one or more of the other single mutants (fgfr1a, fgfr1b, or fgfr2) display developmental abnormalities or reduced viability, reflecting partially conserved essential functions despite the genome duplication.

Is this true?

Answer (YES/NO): NO